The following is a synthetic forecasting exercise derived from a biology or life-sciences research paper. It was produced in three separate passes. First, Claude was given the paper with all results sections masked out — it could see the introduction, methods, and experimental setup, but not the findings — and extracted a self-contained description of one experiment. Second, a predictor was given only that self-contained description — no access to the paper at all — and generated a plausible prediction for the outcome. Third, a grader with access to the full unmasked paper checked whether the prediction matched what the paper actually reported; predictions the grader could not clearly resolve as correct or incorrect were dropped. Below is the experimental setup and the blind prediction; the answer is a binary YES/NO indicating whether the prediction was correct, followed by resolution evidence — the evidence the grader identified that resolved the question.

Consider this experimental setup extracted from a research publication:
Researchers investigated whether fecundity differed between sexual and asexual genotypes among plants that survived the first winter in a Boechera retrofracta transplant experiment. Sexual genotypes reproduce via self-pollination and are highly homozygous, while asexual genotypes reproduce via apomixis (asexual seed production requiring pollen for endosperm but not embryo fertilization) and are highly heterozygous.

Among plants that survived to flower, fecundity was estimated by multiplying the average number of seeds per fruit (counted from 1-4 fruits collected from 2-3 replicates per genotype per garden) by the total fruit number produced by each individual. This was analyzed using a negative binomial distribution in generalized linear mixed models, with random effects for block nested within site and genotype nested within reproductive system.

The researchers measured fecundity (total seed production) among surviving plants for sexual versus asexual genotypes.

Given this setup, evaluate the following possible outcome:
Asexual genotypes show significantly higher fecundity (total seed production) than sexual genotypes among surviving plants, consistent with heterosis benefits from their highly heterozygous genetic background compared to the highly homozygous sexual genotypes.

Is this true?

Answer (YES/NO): NO